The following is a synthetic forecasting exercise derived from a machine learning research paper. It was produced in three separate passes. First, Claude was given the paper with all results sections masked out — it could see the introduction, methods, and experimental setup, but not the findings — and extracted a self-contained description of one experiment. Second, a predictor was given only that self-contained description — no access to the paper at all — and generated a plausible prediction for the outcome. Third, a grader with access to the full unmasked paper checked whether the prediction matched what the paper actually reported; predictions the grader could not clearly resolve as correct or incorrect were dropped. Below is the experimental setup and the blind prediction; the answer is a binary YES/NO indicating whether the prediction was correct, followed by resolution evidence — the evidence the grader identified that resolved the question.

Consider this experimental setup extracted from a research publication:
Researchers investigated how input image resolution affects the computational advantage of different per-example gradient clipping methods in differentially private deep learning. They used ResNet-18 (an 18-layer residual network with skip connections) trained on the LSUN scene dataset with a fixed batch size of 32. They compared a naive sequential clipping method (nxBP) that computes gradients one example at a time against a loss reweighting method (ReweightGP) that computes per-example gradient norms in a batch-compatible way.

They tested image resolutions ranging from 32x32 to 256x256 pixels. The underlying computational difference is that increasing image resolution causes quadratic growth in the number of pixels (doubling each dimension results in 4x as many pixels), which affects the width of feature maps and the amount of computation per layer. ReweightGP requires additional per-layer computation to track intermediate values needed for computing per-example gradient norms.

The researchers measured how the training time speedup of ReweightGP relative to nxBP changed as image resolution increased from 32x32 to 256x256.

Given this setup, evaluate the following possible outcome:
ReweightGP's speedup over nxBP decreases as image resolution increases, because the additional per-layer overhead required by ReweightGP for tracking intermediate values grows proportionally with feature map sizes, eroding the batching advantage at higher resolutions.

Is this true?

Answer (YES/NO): YES